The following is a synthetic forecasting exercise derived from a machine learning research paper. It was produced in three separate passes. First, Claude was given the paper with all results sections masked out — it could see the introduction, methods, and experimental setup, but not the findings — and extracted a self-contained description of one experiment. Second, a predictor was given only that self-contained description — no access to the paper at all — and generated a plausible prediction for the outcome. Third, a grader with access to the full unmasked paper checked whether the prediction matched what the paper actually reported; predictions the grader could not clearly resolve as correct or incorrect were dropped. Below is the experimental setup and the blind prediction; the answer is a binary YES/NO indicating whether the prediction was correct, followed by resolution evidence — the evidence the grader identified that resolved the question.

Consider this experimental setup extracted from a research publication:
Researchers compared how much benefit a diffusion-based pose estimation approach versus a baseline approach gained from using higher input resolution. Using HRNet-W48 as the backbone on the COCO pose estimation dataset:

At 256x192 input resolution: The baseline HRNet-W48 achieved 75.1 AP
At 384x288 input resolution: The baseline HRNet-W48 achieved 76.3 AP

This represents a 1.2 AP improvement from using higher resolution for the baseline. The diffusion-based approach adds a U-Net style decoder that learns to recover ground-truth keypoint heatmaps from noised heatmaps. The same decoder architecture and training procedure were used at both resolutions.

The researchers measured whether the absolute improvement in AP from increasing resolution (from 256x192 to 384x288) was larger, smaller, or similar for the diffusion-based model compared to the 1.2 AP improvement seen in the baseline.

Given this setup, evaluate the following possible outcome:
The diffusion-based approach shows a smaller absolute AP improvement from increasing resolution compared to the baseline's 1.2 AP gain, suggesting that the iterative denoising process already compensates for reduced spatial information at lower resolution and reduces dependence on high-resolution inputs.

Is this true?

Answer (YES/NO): YES